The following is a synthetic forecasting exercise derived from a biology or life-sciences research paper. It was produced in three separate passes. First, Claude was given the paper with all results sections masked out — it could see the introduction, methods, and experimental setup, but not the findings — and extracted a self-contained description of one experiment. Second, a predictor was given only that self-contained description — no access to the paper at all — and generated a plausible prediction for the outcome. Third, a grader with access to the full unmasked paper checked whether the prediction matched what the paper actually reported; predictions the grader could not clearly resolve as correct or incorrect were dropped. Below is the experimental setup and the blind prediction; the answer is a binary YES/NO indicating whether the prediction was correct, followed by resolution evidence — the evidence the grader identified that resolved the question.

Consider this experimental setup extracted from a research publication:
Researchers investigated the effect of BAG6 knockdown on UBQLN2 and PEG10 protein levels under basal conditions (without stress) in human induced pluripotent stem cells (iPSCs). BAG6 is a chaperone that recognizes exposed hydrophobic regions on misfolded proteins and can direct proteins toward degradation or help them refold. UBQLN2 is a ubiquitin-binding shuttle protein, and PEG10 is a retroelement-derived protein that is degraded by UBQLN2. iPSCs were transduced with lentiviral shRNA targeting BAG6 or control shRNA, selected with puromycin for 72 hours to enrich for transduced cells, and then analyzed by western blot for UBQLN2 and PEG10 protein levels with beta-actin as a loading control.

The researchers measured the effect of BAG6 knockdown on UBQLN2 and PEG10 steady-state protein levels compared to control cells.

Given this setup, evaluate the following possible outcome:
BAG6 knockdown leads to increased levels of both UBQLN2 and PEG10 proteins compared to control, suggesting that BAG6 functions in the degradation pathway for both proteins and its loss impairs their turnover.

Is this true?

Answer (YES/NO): NO